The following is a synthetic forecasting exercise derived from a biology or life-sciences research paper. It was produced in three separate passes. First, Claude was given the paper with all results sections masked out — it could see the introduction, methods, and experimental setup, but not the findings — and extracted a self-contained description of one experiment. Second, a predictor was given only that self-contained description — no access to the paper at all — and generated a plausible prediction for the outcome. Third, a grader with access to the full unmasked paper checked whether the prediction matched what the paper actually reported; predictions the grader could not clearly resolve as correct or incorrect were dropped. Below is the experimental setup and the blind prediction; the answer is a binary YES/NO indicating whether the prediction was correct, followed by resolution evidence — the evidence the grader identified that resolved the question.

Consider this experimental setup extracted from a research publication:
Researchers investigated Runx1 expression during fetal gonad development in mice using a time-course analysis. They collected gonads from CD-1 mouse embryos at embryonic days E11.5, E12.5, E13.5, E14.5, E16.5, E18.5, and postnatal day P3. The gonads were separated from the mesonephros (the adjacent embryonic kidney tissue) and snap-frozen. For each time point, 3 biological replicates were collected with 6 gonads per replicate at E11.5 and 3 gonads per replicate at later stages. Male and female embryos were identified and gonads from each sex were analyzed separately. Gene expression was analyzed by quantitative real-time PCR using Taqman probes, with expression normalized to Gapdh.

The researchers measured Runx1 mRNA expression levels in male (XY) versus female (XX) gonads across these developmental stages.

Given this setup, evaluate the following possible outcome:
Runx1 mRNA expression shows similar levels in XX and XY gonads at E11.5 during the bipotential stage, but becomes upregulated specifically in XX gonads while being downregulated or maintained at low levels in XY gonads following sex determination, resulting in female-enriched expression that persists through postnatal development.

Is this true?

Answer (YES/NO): NO